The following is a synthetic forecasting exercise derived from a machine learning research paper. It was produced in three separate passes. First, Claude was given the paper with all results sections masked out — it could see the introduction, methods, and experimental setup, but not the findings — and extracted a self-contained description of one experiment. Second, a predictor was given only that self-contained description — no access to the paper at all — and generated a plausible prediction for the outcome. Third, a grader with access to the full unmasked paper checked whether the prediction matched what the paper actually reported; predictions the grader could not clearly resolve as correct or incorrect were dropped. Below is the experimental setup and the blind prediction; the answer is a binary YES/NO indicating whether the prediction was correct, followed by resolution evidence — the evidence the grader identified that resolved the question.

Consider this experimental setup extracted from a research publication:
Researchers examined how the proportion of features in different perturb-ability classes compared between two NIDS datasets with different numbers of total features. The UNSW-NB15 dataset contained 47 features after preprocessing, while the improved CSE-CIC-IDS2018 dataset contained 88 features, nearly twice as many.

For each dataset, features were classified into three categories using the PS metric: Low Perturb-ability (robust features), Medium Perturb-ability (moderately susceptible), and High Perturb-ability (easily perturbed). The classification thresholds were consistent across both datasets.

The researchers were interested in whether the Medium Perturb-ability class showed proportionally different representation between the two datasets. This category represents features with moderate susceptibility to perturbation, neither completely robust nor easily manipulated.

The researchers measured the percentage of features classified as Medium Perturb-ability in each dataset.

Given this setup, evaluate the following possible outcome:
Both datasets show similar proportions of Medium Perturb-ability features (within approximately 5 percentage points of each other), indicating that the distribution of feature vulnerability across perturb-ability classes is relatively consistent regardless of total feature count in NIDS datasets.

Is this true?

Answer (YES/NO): NO